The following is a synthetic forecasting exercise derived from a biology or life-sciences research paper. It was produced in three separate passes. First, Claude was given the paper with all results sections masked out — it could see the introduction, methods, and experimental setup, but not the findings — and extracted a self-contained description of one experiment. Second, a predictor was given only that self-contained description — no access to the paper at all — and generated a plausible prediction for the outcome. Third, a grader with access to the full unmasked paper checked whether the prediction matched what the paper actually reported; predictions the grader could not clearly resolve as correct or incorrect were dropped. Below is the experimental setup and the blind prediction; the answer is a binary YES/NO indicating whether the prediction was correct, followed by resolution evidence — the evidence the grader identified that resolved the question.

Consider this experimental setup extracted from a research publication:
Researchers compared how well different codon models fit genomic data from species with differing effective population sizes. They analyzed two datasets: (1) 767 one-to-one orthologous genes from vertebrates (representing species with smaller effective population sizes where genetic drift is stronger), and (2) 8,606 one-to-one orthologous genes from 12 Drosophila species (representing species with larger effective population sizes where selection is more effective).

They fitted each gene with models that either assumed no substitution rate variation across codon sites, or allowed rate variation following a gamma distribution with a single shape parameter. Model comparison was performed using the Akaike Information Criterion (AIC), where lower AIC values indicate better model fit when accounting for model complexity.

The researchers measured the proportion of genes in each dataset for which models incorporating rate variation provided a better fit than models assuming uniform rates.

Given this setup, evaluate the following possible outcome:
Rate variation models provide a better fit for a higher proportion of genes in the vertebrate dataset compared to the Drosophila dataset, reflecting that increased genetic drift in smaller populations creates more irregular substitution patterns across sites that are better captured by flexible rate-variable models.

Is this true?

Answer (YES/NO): NO